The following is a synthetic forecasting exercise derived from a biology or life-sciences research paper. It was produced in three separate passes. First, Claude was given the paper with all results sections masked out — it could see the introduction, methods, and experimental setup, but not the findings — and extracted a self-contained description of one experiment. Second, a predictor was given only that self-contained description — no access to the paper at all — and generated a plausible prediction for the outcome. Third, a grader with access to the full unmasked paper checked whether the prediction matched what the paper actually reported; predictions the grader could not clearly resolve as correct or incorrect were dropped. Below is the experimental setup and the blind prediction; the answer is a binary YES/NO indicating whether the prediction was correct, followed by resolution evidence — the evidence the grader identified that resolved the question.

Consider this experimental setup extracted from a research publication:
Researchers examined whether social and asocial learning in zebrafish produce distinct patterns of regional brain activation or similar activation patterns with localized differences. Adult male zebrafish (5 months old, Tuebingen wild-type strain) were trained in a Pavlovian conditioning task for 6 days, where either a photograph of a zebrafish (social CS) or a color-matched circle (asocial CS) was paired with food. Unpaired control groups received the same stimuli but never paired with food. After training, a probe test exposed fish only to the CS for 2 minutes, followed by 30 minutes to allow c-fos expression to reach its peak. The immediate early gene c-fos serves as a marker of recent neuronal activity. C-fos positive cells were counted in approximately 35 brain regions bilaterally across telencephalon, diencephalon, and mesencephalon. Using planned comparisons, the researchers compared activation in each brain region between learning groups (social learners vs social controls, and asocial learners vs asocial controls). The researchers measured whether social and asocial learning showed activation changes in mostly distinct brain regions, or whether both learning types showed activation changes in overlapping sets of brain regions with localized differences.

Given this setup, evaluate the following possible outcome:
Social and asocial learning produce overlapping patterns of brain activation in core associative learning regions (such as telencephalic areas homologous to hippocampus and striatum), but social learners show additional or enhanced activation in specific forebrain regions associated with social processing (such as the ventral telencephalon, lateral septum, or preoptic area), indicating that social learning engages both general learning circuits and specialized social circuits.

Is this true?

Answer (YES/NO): NO